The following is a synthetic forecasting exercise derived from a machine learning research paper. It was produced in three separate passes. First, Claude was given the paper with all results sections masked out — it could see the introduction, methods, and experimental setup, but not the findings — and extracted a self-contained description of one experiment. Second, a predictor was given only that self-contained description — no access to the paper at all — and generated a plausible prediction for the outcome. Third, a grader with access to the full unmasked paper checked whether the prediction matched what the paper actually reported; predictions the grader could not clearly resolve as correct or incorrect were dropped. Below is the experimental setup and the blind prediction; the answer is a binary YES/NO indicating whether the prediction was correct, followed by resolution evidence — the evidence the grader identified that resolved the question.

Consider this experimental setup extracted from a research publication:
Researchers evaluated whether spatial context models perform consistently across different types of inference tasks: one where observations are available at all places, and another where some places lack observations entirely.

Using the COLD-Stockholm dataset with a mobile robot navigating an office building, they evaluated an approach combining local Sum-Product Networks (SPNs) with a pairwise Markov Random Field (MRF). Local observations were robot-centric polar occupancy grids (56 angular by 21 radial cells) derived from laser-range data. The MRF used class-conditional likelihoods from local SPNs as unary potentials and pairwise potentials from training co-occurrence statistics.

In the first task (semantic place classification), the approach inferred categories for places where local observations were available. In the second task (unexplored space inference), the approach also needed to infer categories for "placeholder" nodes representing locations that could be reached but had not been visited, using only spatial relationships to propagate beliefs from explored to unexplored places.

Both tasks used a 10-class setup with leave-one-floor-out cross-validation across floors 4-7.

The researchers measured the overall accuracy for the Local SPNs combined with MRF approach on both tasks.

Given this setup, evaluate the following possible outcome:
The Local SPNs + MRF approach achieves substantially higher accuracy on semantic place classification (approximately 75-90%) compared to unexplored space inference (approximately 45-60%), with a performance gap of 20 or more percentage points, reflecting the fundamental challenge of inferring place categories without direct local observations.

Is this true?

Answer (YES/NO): NO